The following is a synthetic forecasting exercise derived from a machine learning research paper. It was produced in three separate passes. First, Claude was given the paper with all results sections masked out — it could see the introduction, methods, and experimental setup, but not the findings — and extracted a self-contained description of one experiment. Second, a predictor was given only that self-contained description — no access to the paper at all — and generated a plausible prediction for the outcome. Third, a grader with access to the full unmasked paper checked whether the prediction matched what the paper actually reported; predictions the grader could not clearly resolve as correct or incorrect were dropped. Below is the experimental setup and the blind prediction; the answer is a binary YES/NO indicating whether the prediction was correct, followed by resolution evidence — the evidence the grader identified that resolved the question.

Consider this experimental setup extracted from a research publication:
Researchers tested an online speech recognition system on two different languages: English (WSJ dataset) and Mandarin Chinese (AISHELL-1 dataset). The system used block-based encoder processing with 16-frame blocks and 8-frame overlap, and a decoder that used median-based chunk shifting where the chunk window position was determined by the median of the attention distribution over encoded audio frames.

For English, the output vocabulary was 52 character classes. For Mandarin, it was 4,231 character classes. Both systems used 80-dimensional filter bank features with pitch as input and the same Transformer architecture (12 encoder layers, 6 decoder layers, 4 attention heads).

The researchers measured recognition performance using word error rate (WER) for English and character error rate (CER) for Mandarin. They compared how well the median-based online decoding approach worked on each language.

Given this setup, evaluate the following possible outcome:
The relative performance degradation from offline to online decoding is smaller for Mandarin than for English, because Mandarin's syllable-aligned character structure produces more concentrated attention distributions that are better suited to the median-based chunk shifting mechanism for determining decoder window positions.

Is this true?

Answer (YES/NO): NO